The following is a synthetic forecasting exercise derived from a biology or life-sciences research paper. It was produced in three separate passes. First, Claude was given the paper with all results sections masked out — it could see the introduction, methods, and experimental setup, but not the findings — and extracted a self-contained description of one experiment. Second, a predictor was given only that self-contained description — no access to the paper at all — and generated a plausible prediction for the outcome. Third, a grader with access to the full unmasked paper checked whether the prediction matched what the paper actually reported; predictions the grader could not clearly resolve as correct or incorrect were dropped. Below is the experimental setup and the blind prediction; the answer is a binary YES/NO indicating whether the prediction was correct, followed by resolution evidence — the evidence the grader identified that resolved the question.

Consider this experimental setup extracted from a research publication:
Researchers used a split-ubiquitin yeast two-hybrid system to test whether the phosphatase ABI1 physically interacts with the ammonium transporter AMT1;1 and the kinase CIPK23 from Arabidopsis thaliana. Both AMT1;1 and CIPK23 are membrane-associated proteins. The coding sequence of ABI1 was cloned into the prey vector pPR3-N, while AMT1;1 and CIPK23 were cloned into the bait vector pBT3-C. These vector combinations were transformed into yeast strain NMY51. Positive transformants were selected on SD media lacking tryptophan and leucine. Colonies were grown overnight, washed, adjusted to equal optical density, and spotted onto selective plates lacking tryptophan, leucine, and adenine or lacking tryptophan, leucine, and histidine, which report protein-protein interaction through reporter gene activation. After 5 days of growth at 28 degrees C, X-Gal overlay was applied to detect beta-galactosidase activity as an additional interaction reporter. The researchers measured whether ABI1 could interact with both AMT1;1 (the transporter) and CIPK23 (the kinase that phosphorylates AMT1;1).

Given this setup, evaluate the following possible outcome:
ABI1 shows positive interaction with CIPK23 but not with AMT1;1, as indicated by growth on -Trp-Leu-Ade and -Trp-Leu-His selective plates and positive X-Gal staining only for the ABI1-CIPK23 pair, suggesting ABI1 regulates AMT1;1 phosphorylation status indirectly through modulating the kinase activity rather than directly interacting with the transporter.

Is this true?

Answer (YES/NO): NO